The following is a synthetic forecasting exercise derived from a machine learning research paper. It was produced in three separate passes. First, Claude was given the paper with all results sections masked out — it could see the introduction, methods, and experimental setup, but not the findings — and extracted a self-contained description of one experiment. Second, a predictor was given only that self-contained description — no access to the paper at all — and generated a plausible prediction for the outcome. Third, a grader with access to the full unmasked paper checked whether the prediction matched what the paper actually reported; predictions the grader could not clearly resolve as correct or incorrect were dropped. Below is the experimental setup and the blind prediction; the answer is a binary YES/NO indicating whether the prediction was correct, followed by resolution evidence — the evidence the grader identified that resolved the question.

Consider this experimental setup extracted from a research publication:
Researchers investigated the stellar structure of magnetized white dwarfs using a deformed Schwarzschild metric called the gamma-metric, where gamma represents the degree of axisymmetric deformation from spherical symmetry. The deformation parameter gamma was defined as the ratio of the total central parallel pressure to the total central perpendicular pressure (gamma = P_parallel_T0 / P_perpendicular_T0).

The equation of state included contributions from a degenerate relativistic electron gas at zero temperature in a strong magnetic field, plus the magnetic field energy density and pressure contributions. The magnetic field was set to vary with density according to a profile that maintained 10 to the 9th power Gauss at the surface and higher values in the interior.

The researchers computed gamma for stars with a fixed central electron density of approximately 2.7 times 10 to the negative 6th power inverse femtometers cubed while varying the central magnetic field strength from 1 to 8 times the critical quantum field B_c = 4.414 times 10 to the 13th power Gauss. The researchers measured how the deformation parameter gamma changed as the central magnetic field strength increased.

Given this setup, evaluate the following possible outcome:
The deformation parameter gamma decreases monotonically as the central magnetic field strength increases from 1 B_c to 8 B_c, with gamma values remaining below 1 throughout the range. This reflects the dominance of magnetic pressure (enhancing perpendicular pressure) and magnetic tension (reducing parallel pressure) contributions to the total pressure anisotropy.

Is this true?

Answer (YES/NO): YES